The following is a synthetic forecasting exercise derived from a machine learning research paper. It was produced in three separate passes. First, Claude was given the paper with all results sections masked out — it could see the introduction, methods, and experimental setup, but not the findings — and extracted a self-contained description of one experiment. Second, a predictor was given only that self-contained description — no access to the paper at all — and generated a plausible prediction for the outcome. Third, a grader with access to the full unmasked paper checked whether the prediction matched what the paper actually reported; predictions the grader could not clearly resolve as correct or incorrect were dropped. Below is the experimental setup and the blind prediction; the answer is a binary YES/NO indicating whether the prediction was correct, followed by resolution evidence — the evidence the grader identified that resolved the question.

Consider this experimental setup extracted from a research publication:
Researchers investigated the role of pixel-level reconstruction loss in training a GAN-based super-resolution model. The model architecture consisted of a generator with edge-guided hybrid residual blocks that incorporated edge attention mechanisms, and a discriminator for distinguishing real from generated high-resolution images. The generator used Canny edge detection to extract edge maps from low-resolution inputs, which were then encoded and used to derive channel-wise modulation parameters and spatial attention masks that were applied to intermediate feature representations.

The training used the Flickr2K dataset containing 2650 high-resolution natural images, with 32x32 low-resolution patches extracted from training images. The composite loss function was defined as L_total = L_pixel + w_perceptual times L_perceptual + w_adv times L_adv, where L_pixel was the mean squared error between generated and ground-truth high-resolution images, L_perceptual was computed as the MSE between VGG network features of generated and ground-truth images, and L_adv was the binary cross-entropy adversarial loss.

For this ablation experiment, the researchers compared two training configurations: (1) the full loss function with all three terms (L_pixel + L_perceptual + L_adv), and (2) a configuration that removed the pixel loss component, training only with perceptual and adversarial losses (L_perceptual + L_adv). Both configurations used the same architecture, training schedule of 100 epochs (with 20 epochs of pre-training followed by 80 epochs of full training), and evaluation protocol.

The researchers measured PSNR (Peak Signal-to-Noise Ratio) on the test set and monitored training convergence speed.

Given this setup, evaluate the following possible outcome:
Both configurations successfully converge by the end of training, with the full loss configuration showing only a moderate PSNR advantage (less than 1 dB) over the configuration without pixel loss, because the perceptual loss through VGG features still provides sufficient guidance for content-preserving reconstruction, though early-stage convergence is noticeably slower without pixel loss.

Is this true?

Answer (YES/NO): NO